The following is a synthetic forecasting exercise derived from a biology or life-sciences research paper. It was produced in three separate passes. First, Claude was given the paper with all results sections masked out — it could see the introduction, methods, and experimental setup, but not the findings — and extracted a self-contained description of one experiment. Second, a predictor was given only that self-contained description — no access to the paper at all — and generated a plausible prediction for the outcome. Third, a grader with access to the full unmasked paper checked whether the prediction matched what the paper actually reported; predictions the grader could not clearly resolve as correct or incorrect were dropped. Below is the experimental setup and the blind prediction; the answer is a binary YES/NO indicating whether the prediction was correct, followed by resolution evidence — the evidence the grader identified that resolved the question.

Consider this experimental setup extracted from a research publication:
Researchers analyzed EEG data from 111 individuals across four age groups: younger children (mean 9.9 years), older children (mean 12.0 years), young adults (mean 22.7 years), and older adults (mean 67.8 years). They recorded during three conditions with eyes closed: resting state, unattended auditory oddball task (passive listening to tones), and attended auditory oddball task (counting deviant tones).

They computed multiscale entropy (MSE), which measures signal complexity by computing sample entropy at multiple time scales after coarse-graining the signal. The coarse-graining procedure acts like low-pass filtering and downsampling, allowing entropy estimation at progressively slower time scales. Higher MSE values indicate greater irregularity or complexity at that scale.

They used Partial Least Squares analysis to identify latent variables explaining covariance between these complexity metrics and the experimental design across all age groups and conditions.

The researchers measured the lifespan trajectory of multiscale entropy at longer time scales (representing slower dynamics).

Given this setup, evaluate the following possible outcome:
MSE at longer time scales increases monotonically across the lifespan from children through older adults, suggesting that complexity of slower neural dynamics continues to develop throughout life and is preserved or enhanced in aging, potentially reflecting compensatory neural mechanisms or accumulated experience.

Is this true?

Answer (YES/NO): NO